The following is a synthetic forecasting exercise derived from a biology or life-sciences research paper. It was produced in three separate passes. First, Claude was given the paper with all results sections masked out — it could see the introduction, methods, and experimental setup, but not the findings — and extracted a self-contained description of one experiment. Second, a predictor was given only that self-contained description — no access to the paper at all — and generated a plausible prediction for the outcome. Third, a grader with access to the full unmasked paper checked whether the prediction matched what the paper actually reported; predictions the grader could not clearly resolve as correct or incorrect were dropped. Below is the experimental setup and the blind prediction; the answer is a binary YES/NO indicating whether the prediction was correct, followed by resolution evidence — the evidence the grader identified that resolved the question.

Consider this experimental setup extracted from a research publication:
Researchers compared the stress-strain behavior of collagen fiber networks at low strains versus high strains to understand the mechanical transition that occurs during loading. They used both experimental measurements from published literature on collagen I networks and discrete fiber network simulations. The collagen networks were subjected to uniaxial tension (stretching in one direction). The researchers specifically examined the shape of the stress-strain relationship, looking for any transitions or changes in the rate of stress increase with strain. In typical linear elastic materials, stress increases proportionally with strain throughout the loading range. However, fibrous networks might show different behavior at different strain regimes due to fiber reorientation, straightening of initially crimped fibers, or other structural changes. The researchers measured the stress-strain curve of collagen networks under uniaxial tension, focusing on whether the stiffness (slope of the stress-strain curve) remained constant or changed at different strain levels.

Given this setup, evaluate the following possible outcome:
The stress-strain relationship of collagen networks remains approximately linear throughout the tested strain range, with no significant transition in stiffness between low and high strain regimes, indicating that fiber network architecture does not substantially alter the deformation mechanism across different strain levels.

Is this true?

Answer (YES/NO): NO